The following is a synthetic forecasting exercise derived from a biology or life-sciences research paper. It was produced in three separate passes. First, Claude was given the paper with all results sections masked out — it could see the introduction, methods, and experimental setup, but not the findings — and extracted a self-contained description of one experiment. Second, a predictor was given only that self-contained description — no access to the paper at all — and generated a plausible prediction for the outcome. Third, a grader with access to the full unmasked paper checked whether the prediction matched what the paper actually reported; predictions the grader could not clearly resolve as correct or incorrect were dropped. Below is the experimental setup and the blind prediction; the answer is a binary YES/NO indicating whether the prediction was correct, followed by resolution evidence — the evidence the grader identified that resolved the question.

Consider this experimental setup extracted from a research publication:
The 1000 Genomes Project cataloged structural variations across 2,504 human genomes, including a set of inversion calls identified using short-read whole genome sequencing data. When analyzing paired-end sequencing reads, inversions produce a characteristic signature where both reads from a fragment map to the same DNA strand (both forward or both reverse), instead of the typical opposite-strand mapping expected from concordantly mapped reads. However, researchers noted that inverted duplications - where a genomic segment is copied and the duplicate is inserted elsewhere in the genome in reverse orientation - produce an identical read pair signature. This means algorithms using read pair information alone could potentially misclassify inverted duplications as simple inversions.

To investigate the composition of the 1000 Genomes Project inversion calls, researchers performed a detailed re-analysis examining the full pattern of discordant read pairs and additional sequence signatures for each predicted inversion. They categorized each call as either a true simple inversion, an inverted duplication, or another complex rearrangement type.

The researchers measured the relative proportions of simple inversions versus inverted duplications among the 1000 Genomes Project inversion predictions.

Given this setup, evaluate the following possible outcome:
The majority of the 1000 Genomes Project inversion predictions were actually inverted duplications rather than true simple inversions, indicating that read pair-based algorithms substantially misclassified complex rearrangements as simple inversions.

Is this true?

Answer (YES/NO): YES